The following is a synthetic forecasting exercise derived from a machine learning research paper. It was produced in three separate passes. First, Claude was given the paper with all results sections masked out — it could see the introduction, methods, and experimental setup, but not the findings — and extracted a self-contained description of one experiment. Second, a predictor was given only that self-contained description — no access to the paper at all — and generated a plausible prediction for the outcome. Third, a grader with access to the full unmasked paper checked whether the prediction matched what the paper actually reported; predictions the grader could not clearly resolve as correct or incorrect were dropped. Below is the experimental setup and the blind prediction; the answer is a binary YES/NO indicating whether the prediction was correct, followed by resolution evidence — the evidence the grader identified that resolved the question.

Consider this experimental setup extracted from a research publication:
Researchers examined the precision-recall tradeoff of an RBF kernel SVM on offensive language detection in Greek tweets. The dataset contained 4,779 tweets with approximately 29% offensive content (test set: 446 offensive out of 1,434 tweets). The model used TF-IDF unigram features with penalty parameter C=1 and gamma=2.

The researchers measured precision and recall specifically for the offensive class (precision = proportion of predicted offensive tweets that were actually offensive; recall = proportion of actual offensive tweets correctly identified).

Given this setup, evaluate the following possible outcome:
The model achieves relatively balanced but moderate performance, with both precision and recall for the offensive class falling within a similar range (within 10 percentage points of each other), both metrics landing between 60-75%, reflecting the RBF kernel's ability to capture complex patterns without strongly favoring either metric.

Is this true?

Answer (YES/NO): NO